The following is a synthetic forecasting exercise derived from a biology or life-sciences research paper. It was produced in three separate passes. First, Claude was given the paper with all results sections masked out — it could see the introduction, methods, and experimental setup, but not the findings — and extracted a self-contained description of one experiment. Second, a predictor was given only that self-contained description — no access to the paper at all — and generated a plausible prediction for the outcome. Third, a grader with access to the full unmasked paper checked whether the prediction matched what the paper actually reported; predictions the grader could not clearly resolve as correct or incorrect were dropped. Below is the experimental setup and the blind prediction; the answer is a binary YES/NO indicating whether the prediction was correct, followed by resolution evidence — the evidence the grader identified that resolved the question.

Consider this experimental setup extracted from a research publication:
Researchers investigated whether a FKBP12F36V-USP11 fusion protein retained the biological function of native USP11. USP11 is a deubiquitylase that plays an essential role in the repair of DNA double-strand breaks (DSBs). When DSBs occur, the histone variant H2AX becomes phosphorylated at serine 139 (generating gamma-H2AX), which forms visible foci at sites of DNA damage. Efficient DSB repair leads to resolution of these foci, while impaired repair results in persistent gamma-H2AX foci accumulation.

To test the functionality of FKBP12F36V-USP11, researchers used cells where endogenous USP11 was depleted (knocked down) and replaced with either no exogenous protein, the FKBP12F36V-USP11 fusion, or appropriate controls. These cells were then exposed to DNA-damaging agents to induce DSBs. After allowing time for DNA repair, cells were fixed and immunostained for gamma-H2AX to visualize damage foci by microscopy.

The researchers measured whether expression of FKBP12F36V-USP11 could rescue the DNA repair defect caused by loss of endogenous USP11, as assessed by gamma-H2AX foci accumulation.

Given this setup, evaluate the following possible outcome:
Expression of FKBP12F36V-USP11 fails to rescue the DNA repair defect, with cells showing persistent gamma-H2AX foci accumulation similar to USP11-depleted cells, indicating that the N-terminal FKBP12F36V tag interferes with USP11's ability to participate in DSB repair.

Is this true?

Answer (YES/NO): NO